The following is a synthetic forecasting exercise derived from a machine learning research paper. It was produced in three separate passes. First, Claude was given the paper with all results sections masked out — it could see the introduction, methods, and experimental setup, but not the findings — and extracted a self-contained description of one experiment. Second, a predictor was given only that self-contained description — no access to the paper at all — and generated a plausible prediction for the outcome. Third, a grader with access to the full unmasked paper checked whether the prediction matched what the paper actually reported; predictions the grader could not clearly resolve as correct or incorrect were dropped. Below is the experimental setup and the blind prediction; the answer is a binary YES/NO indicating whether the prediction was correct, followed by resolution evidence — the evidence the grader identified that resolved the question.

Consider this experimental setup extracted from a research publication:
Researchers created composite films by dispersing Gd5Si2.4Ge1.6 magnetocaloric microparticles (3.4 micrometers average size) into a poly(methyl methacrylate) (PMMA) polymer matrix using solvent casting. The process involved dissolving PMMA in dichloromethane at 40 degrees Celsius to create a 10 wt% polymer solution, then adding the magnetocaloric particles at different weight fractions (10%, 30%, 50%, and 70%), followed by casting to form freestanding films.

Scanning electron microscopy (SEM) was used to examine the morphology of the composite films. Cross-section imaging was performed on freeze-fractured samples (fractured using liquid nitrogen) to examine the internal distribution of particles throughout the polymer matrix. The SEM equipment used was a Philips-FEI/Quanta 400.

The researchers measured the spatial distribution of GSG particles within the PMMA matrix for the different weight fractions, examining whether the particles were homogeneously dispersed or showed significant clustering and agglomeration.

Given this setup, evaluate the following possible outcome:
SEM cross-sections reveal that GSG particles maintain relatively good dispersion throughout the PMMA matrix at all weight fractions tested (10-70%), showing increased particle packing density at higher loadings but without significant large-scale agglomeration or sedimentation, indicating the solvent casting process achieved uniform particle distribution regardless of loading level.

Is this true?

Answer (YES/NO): NO